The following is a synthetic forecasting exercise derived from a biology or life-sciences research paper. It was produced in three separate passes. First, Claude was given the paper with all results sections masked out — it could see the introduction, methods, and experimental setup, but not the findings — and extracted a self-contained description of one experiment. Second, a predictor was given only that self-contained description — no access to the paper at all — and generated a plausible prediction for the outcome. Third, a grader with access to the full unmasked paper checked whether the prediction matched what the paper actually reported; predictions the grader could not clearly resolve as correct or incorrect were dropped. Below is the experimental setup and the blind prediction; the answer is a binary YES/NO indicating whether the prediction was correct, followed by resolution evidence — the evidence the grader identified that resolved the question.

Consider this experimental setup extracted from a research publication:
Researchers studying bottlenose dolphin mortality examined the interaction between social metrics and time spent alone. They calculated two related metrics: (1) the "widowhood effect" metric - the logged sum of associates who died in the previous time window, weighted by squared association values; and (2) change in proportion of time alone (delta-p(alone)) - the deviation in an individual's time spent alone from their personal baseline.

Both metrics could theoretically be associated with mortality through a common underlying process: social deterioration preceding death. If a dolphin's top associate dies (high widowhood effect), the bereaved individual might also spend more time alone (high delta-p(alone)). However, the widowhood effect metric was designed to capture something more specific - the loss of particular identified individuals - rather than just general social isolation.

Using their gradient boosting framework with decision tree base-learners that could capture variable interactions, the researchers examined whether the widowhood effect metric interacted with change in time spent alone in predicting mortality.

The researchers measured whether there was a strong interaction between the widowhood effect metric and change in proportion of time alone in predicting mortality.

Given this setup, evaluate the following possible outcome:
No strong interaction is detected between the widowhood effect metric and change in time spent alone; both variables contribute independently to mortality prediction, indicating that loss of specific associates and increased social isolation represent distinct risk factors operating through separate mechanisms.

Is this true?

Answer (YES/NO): NO